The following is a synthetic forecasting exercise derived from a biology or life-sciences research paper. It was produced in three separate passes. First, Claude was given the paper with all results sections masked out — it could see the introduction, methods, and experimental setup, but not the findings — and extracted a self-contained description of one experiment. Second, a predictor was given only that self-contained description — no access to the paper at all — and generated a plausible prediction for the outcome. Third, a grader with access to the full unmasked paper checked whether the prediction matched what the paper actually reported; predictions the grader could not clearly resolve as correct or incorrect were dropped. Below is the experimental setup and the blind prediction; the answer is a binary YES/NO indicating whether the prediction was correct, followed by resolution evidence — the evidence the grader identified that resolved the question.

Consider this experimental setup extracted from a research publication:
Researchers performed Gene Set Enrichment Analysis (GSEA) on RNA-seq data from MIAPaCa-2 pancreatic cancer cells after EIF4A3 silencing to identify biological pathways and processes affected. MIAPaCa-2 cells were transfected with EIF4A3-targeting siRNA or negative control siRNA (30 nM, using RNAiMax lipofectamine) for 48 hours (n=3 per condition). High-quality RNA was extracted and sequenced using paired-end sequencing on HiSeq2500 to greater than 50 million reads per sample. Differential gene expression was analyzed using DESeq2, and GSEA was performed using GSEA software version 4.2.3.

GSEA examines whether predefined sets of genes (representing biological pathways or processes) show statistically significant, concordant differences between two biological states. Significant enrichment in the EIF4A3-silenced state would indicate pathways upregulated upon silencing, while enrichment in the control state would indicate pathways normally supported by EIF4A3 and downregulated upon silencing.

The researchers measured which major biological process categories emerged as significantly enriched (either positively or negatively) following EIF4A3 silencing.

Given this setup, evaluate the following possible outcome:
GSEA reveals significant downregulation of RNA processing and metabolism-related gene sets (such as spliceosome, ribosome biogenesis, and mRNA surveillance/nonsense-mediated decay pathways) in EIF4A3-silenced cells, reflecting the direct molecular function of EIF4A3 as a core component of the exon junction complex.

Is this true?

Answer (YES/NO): NO